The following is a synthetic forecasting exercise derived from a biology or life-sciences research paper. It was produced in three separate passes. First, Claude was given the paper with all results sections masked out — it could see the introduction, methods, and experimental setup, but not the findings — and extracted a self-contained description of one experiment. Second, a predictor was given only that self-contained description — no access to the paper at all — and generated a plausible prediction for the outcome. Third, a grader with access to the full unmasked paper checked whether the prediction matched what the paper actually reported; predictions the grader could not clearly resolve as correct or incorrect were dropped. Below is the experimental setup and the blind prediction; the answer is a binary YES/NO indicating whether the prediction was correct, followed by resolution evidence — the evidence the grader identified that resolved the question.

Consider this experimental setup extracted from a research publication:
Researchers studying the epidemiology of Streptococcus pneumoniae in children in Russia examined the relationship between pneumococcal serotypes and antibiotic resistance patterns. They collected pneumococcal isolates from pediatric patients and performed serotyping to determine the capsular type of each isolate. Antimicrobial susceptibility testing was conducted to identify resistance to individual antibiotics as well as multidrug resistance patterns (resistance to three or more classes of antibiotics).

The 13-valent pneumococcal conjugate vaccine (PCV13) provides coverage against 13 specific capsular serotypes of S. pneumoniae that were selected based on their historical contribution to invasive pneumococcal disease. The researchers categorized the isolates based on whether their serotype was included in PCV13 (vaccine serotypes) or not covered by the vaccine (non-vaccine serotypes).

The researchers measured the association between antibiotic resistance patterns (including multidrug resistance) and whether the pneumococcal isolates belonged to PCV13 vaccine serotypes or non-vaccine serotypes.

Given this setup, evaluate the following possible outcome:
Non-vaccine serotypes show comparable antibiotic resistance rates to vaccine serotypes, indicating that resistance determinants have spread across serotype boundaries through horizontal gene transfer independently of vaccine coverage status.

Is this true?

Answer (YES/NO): NO